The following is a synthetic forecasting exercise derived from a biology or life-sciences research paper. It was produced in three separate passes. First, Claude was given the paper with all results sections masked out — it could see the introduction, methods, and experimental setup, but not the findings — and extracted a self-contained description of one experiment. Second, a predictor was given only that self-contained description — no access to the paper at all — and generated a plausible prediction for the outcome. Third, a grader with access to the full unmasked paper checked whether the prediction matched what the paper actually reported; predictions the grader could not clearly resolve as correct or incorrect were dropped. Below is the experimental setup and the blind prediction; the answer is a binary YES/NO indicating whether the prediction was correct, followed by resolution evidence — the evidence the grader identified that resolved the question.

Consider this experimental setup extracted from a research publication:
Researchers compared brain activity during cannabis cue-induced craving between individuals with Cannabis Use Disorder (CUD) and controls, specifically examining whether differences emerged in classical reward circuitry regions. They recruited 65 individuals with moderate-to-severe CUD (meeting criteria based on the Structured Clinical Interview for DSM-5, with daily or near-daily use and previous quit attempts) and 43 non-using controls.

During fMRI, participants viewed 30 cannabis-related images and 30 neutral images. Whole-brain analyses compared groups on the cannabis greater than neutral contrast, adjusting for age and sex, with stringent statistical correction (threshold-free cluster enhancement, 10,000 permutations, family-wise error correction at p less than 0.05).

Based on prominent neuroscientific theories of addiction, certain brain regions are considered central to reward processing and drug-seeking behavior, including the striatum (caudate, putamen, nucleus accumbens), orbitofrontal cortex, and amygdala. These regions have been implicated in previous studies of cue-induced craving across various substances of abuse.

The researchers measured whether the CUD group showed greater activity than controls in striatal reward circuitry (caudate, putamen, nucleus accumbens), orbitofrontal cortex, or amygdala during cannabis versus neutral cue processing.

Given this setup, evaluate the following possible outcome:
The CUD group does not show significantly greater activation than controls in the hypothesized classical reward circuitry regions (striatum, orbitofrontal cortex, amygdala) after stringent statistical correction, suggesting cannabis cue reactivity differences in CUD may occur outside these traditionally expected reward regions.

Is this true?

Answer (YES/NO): NO